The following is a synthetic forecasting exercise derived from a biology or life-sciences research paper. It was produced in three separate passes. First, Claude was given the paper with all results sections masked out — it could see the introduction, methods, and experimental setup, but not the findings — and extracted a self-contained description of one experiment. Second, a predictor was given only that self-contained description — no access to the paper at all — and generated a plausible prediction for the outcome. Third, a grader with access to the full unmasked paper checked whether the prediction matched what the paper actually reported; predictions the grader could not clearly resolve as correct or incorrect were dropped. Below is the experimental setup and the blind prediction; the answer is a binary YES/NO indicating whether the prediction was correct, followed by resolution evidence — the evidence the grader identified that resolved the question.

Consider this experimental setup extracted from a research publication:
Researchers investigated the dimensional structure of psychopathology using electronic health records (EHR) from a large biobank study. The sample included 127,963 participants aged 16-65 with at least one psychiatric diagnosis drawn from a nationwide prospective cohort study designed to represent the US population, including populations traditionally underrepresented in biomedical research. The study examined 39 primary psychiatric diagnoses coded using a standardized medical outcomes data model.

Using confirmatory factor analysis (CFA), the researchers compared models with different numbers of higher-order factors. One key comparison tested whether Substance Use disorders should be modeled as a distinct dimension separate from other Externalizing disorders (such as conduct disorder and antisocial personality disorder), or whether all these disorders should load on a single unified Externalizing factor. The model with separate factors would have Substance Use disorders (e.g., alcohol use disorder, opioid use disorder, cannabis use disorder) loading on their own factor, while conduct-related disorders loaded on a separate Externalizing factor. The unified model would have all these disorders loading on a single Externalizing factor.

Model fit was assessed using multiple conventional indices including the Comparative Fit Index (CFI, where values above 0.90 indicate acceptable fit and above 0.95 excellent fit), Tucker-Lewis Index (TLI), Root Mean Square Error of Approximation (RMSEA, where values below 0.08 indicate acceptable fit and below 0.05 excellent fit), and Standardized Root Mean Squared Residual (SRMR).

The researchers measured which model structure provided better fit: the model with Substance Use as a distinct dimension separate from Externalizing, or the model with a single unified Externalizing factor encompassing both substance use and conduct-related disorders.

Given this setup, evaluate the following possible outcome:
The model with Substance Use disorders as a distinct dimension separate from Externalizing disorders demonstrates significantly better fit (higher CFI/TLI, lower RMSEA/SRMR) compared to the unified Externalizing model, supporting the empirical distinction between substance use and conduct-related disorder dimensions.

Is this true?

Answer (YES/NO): YES